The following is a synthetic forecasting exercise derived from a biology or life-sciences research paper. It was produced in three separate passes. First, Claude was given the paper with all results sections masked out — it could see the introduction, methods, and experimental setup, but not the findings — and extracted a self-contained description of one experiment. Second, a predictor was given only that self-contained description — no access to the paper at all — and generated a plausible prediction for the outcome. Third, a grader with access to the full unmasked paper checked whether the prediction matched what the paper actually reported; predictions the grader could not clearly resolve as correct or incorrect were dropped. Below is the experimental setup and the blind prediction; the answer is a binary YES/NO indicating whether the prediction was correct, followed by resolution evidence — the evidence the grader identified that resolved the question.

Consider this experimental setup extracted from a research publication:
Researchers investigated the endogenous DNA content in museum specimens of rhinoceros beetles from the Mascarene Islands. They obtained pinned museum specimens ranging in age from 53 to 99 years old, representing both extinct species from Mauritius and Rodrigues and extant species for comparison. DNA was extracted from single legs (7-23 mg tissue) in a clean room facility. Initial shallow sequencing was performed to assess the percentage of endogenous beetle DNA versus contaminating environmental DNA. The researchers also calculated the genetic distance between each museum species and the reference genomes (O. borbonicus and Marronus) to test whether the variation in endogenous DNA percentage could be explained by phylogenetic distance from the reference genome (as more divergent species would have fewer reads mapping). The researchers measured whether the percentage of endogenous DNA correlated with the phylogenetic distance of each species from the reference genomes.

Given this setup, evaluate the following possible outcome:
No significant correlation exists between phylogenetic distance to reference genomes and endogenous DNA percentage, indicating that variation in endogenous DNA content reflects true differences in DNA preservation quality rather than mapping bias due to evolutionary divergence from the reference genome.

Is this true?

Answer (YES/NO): YES